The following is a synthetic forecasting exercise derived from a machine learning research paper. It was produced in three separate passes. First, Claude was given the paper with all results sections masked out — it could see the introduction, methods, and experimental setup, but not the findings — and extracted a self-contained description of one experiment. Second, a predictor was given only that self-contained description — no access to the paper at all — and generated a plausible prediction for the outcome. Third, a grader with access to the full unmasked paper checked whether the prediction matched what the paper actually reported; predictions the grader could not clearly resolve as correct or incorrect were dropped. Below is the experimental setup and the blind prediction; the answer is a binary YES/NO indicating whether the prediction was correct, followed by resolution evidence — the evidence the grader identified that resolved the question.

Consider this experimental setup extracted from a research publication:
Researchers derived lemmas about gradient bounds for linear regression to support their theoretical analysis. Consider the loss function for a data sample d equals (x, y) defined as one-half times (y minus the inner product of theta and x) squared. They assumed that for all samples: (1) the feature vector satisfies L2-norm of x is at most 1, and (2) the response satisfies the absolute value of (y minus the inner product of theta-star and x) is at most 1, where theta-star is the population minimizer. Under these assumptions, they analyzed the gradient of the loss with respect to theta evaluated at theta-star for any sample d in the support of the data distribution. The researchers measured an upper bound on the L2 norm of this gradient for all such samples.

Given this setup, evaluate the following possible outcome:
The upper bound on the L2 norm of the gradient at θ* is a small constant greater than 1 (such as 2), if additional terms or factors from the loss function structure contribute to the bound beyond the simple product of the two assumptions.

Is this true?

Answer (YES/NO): NO